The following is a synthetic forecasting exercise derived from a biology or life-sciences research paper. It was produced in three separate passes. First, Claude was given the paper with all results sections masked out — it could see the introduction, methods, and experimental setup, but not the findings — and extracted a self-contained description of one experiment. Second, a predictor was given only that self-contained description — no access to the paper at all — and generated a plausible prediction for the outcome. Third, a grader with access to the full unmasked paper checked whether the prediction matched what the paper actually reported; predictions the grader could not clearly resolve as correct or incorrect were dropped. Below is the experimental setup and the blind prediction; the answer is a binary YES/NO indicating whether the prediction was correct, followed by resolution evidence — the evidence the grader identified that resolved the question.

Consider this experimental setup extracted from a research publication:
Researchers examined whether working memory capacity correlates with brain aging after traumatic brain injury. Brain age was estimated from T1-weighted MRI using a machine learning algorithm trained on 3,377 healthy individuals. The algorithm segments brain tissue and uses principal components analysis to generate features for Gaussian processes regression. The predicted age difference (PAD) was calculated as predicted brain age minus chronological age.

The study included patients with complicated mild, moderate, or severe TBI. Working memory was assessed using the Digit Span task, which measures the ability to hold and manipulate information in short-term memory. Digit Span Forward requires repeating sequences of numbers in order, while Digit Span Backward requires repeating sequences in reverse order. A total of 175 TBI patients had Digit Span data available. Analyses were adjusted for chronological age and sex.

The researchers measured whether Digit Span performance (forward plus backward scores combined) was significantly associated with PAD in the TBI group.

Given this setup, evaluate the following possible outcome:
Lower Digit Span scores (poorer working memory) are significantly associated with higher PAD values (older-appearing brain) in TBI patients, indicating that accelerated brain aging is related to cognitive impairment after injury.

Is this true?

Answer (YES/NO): NO